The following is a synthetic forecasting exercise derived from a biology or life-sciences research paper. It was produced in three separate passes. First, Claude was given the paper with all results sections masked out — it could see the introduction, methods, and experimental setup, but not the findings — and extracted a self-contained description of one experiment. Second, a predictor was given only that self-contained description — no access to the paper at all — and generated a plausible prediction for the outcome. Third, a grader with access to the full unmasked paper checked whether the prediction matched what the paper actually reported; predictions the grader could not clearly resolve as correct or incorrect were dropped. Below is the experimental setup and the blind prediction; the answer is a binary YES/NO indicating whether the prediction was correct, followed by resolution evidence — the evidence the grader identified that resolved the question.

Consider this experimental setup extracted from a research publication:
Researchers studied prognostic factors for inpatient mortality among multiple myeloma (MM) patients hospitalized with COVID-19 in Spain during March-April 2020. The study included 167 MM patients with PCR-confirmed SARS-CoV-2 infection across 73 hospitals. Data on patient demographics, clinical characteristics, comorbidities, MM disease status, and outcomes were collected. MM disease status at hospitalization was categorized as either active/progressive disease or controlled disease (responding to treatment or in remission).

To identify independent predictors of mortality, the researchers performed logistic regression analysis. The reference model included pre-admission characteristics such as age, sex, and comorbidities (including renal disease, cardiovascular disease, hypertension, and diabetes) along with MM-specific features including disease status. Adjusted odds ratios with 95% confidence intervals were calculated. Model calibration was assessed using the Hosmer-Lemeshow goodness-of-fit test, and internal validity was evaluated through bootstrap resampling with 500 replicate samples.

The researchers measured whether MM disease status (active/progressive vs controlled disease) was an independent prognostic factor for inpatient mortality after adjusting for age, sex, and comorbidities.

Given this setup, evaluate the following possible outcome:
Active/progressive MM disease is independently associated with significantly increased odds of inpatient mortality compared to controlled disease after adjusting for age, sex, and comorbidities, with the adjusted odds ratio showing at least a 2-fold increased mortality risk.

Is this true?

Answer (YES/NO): YES